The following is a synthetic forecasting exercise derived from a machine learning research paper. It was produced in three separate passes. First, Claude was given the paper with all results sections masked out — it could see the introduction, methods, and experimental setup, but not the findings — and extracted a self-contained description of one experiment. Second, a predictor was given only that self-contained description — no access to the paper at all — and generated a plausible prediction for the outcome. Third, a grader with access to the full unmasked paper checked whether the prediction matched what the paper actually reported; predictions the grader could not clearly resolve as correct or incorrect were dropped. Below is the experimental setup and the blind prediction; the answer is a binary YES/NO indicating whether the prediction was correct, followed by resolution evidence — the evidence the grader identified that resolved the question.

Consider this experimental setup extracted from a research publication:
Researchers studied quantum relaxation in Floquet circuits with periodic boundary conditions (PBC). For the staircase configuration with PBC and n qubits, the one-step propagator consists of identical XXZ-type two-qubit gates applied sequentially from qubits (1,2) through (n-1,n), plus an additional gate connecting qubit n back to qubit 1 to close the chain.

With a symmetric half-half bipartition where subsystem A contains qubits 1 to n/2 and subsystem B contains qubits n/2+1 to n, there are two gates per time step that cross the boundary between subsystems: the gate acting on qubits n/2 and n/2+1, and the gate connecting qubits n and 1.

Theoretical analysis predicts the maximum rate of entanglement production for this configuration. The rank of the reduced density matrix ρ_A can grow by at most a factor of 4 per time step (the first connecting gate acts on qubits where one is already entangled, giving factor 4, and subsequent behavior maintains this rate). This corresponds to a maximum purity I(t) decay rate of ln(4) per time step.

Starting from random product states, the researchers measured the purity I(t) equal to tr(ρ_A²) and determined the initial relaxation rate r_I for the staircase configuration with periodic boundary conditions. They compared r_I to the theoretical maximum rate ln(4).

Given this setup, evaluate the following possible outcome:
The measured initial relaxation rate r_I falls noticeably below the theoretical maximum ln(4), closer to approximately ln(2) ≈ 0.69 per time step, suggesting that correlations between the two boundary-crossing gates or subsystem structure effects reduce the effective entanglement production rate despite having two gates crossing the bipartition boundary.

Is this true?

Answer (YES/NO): NO